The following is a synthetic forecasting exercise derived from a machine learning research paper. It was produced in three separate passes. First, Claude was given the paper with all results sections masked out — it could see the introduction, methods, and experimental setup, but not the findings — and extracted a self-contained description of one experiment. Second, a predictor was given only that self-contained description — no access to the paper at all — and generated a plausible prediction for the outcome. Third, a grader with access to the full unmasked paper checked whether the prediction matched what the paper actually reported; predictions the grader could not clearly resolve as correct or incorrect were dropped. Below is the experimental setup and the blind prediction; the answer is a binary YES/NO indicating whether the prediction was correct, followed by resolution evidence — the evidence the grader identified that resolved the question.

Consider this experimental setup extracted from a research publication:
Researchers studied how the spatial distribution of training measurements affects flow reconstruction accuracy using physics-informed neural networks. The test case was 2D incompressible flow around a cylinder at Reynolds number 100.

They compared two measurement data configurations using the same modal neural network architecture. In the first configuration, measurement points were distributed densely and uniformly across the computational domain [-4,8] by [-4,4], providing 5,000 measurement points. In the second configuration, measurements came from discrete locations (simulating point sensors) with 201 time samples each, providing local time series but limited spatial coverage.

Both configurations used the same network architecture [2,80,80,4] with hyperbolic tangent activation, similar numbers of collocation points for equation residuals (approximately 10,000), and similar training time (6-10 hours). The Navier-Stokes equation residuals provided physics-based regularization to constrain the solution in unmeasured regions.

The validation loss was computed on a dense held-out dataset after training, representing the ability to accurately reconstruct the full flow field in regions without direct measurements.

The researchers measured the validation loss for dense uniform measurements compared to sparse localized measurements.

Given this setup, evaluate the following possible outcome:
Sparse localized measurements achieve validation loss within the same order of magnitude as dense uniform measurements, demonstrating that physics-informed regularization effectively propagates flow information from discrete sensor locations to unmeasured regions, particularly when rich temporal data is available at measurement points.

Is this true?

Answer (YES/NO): NO